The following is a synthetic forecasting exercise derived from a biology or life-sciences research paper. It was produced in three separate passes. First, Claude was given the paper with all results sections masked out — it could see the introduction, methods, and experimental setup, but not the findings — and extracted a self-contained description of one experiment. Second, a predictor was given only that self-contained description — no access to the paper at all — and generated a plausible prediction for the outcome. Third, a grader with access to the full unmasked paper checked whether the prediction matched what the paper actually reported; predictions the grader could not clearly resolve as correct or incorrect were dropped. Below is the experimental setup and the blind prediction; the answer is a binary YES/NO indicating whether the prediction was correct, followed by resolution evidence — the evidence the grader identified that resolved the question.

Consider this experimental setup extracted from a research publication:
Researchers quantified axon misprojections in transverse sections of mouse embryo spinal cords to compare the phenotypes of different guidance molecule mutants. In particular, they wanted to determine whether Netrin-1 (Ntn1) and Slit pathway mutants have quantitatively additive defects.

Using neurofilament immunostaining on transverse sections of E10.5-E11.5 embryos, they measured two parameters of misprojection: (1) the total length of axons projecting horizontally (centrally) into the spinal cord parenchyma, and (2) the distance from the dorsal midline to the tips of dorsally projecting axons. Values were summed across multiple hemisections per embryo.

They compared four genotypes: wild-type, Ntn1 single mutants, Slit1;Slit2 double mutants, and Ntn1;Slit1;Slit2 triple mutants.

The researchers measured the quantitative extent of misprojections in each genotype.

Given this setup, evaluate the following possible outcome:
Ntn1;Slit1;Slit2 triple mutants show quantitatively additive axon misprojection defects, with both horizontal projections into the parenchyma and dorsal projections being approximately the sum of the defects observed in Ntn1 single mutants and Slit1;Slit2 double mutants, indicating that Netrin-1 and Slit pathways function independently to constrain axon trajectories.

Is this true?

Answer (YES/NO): YES